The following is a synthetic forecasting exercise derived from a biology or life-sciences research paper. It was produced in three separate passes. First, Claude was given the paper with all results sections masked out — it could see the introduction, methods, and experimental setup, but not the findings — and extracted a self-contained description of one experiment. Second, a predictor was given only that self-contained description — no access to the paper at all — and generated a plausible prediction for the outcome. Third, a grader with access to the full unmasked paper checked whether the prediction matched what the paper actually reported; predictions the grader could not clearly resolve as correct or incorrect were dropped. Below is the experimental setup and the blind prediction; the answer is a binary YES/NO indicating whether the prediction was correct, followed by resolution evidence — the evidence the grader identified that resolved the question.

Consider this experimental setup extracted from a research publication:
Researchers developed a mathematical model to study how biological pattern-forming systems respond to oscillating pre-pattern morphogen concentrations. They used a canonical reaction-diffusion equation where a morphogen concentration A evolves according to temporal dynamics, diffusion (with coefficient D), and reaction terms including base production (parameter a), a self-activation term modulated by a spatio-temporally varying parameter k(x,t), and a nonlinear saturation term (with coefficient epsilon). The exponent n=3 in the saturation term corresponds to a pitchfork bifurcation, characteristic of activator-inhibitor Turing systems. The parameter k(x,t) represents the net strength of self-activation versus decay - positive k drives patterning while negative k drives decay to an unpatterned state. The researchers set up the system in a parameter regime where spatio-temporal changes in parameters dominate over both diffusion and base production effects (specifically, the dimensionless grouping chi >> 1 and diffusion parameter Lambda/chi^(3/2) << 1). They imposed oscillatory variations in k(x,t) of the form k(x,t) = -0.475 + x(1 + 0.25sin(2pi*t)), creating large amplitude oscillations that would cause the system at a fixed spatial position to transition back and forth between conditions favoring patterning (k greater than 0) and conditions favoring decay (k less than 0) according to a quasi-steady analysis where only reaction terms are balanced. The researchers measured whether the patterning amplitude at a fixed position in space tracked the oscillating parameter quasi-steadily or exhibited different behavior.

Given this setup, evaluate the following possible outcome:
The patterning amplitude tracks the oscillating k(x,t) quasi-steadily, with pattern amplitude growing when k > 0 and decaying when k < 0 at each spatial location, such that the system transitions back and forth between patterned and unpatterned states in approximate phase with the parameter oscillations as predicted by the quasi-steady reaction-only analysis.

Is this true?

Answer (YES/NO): NO